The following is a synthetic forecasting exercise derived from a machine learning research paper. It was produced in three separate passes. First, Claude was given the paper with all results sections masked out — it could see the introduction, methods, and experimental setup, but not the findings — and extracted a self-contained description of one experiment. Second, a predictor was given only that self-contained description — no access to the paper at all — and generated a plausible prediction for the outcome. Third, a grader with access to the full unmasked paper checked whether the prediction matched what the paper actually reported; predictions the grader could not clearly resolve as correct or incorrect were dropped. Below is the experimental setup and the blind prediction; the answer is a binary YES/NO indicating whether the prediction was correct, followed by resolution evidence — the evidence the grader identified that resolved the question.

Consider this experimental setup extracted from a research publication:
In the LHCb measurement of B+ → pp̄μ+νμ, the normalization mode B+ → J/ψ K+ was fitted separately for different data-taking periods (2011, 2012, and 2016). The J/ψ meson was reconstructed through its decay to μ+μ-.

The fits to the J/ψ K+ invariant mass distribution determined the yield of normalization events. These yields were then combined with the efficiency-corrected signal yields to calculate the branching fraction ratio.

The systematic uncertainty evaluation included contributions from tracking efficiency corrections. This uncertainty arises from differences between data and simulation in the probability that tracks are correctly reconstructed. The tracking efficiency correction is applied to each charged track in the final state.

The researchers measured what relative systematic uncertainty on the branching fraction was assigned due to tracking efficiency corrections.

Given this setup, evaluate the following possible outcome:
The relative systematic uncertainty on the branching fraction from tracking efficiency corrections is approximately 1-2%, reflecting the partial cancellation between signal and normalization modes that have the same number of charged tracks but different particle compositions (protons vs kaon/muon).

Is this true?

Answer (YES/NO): NO